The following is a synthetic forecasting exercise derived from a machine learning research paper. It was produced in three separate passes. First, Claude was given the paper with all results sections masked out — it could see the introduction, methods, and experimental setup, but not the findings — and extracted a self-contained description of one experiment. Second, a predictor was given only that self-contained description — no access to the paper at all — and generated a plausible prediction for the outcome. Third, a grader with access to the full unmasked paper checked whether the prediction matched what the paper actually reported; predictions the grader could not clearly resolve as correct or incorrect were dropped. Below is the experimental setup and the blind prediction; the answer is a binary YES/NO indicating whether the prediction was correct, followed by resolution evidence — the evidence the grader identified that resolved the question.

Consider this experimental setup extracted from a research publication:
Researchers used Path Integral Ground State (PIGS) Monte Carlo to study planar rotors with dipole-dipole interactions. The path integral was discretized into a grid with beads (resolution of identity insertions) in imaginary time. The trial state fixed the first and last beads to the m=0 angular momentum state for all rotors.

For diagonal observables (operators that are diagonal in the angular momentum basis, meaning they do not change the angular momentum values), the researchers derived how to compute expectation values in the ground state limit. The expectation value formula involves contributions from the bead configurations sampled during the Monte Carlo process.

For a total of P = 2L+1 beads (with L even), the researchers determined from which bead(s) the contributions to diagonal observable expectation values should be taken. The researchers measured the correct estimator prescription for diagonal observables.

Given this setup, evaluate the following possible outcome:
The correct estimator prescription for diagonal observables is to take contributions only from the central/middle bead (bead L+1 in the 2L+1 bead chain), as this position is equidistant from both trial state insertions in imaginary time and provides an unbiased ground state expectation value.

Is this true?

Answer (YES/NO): YES